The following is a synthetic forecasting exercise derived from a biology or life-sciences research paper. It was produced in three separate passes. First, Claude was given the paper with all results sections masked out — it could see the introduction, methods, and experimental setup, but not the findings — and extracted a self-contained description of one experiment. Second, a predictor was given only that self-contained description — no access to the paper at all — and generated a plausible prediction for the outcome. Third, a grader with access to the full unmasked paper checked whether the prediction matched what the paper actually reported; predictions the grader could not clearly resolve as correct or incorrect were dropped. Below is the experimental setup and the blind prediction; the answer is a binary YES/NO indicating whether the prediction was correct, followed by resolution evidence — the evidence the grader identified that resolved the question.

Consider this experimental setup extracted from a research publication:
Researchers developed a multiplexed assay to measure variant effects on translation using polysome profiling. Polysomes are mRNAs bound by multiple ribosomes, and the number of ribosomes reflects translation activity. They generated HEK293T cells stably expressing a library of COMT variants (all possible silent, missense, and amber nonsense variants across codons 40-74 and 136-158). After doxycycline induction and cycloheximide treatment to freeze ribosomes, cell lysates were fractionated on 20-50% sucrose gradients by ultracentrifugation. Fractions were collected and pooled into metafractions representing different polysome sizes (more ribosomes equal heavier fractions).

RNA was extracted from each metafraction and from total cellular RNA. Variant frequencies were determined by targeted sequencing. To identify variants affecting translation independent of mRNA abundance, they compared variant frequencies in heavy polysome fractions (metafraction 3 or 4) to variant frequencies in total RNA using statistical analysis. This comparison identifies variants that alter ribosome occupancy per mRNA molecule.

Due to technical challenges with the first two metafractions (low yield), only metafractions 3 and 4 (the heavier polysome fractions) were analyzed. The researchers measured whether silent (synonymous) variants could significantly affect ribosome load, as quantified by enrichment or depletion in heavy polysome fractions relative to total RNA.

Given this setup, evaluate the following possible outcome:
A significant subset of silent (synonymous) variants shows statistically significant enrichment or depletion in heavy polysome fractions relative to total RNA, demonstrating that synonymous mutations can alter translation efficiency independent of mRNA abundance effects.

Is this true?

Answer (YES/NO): NO